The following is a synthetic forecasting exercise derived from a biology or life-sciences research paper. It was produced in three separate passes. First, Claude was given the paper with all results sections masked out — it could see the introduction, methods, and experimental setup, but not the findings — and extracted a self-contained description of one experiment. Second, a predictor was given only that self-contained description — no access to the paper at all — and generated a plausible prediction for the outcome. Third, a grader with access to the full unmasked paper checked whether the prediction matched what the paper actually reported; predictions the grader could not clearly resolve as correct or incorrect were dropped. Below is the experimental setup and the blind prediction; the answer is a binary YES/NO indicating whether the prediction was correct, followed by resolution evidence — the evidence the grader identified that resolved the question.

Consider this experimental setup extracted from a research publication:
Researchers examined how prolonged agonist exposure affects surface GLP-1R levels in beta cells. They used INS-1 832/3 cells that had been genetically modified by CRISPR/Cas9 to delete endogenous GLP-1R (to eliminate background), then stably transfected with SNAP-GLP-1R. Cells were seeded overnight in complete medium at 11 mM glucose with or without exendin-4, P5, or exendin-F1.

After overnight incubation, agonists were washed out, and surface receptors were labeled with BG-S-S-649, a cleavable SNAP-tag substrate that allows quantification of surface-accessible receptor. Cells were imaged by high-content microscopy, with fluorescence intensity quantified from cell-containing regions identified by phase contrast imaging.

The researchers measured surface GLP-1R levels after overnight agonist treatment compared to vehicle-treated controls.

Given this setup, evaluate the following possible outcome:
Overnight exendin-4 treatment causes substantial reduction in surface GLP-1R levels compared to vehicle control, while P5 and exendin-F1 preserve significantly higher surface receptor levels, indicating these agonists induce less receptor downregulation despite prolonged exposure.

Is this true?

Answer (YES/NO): YES